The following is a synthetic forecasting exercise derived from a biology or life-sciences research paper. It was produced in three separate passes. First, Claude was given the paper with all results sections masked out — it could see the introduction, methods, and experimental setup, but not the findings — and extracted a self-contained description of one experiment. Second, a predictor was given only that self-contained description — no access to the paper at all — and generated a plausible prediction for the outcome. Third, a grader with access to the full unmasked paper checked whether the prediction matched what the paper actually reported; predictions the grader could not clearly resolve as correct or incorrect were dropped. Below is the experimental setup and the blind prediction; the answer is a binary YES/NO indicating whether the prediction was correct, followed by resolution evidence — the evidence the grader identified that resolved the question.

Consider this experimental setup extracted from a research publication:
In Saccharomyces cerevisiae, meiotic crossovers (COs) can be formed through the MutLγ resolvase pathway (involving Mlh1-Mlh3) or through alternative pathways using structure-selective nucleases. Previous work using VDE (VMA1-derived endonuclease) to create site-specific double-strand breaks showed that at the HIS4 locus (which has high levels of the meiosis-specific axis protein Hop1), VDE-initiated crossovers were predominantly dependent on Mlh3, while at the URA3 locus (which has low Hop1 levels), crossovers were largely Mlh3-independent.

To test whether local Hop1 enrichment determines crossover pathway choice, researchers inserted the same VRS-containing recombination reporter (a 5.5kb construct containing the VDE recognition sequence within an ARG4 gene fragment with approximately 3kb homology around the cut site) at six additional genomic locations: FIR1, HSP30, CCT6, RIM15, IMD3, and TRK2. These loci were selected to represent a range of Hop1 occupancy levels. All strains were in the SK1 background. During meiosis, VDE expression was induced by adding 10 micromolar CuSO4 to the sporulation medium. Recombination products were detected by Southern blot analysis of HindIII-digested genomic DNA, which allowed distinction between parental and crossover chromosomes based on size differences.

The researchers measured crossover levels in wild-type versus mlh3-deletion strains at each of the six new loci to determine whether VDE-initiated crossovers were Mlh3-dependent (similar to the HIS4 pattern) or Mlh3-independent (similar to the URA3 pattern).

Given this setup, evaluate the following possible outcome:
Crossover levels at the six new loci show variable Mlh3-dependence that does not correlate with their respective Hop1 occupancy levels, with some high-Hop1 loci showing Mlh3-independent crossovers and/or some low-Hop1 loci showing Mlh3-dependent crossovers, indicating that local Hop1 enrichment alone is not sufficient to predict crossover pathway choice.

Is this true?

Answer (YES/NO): YES